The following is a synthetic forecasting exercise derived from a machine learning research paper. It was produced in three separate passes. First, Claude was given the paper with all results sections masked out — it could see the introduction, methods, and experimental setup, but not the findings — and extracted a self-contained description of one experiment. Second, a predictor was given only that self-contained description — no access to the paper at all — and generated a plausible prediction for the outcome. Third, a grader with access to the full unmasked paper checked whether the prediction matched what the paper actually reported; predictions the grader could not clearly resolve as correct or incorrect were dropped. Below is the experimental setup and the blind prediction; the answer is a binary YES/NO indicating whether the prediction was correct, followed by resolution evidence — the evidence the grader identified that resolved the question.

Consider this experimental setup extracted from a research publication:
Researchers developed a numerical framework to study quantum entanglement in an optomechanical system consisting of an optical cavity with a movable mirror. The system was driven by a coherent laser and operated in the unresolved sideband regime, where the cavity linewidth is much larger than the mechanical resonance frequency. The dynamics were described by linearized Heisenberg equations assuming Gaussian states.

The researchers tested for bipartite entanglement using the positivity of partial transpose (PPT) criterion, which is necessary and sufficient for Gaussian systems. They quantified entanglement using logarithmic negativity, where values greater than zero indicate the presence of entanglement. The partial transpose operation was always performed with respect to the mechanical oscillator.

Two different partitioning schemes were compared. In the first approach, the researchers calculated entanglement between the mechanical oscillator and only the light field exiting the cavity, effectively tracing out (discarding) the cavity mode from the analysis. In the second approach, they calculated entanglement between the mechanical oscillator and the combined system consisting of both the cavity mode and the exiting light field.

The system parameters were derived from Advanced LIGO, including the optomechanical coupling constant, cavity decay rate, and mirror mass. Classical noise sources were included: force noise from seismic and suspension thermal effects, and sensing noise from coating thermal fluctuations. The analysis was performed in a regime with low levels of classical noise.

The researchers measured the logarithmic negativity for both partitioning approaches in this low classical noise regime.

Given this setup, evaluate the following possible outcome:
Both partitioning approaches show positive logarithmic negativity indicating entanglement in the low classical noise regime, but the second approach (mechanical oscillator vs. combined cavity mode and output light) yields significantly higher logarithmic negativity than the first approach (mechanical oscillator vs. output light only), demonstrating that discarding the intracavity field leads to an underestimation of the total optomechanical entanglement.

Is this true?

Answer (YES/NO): YES